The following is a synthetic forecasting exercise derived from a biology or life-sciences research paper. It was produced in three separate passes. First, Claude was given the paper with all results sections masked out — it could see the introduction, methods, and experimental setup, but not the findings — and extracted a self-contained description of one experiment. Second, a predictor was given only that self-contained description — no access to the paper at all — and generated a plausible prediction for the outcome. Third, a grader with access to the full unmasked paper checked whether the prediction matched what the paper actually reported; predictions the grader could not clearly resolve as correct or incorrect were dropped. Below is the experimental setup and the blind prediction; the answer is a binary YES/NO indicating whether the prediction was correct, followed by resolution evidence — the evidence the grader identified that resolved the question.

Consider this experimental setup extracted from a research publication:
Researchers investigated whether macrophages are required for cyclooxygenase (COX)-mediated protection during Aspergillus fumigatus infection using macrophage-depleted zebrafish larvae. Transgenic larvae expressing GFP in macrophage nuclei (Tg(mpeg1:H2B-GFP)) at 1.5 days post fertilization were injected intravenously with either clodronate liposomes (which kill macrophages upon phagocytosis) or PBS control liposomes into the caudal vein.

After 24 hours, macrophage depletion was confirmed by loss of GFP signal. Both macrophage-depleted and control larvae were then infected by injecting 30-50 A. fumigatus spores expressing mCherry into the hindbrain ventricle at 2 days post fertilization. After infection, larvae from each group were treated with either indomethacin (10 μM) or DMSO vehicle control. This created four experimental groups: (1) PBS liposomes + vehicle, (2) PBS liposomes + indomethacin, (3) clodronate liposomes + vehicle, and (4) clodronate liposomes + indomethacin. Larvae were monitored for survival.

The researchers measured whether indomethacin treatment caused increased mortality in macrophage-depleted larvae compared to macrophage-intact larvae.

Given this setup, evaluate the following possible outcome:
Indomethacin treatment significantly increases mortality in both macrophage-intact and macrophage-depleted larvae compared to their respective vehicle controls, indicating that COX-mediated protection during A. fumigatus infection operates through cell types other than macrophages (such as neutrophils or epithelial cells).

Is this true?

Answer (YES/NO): NO